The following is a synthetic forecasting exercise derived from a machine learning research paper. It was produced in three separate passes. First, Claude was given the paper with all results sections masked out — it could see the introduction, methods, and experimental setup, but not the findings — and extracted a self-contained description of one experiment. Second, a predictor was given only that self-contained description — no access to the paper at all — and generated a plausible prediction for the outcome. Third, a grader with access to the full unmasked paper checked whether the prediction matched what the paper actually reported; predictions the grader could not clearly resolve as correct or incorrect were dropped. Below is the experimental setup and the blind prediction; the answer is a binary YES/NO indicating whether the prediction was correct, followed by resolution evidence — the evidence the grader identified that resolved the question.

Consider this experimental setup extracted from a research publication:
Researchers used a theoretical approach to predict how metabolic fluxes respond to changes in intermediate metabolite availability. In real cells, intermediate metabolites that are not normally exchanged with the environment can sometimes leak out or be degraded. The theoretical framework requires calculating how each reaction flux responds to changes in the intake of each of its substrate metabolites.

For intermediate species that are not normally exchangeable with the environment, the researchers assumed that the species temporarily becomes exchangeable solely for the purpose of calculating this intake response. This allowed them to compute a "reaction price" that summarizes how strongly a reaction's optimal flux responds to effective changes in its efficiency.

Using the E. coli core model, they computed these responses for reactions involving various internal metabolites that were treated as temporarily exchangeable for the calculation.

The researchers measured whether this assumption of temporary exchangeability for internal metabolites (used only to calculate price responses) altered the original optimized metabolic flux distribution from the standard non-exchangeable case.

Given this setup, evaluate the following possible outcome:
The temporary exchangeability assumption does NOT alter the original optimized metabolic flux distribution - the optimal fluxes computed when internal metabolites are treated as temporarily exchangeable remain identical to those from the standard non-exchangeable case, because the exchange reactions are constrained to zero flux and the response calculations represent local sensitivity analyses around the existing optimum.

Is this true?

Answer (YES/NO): YES